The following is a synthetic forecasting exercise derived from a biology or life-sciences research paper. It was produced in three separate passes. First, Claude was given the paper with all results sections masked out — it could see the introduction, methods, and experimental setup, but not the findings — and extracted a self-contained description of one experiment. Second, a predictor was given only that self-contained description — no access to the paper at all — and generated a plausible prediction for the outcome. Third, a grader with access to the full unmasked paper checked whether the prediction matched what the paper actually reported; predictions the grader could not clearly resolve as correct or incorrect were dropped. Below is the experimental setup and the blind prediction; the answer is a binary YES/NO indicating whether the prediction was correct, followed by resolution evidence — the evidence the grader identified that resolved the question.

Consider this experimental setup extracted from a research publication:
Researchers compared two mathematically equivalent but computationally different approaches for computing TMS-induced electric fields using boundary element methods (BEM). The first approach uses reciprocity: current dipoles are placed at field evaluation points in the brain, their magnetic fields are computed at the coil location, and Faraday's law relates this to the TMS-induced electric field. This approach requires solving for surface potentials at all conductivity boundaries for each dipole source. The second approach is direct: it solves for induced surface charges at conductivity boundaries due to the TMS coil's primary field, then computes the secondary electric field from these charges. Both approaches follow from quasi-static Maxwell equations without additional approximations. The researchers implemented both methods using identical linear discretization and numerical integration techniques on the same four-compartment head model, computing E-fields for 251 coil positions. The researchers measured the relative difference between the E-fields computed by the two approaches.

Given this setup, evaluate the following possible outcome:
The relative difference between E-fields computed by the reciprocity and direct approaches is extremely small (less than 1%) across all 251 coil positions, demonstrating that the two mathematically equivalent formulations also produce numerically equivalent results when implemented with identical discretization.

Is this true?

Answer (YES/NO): YES